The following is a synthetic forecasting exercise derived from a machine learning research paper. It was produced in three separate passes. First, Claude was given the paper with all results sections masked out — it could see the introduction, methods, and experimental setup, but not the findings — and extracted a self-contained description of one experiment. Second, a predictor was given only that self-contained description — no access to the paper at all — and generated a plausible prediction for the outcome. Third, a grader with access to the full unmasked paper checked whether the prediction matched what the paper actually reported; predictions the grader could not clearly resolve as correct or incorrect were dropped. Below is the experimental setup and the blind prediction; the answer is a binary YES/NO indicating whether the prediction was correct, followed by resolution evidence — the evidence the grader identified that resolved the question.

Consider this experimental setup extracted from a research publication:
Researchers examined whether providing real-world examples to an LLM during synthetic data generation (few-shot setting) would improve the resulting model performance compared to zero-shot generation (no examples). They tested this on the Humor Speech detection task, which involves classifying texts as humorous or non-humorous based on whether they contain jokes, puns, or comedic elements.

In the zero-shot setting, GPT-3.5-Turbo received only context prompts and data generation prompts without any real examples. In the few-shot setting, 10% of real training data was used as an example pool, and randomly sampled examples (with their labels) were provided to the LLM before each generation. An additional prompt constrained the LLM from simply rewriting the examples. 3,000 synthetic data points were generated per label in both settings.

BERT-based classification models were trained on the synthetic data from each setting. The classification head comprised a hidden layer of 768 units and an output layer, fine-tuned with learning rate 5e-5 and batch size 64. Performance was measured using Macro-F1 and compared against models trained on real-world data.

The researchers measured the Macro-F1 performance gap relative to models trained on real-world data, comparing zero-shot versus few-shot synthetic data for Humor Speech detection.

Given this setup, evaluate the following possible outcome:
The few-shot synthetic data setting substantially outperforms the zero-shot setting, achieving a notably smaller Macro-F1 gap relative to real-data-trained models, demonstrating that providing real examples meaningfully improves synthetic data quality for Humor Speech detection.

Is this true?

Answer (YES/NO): YES